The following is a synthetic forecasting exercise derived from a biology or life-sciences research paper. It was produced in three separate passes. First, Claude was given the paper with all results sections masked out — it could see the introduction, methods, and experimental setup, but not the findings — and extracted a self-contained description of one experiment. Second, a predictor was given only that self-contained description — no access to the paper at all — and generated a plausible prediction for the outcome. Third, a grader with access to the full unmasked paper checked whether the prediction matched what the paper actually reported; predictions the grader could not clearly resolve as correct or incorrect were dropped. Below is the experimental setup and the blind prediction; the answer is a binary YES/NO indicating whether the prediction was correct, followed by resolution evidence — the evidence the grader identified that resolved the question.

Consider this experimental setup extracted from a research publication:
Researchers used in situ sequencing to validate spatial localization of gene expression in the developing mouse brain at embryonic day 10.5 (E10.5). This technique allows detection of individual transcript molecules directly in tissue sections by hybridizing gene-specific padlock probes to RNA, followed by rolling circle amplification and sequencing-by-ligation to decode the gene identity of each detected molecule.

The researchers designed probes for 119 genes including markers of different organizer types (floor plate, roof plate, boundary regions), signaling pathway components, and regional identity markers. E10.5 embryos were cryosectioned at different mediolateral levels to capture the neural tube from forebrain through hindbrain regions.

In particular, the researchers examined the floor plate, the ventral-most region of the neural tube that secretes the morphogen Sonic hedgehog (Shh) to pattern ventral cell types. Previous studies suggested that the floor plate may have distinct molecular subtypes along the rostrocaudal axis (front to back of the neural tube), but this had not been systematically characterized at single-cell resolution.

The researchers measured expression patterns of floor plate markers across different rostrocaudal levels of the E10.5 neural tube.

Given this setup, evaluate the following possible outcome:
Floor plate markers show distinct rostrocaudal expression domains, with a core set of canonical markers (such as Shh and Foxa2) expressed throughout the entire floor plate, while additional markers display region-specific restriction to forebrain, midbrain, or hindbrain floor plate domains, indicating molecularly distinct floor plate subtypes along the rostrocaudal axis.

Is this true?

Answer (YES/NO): YES